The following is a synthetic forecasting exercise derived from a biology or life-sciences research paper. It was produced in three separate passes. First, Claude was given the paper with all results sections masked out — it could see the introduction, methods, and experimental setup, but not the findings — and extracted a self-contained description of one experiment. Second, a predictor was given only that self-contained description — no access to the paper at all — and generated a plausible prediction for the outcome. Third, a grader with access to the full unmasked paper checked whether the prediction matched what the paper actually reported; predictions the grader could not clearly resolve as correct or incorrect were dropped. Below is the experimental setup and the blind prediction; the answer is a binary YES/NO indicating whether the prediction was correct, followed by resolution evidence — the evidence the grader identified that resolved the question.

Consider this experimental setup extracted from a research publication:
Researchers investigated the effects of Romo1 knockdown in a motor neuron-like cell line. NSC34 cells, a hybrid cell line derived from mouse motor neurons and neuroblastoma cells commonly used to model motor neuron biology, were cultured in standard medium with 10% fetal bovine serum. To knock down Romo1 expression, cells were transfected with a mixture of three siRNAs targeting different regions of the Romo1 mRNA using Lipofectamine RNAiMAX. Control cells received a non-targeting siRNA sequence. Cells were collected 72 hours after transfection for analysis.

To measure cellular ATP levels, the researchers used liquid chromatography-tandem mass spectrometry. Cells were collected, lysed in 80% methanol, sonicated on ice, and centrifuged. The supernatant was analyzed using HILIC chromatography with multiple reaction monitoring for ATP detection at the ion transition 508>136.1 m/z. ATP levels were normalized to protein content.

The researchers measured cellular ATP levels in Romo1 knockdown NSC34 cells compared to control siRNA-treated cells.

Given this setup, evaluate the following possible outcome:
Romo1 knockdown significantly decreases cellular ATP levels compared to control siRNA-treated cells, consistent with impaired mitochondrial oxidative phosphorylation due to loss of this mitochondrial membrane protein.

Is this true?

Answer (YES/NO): YES